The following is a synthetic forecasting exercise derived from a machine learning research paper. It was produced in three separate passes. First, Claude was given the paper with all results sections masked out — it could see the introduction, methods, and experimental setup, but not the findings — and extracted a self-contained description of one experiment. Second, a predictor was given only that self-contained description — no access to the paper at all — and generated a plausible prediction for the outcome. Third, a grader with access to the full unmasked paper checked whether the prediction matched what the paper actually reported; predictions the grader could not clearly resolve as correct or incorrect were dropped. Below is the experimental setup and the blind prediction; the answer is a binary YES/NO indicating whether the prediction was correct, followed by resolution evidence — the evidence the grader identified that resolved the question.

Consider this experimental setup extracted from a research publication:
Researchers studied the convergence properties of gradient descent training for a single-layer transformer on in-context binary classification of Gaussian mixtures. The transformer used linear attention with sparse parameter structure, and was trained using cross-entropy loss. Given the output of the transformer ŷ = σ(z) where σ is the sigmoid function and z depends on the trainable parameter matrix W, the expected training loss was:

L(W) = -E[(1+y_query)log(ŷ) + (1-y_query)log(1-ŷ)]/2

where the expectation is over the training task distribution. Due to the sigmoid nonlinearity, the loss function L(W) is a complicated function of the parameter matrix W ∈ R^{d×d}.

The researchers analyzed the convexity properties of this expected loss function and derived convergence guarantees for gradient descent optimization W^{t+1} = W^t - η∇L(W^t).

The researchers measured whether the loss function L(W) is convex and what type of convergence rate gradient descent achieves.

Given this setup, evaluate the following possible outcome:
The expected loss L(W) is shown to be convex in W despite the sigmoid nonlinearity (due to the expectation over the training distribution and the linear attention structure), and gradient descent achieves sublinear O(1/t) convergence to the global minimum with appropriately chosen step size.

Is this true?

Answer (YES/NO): NO